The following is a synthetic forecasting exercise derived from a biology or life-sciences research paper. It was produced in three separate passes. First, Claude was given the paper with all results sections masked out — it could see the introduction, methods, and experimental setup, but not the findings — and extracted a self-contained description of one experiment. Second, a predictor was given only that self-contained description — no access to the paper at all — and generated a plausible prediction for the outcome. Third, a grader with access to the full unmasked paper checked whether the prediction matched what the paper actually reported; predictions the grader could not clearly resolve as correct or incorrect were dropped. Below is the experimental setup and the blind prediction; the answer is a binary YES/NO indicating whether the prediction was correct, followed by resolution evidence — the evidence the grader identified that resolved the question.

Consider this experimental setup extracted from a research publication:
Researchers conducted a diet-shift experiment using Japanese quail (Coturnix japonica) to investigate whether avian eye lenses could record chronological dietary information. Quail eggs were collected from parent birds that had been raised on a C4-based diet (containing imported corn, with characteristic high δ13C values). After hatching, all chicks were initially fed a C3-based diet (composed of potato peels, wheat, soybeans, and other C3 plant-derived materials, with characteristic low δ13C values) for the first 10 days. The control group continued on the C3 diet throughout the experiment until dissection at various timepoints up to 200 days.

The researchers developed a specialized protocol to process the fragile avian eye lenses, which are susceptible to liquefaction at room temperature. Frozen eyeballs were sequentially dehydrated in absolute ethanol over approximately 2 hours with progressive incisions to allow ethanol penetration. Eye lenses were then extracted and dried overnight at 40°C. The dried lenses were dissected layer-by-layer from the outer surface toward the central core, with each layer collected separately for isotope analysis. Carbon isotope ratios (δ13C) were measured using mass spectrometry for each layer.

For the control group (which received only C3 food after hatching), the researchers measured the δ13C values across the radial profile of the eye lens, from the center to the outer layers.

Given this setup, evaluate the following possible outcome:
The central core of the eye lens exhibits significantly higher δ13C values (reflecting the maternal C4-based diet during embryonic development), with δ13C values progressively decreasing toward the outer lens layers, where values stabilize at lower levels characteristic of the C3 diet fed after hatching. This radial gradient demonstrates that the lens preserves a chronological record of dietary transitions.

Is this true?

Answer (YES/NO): YES